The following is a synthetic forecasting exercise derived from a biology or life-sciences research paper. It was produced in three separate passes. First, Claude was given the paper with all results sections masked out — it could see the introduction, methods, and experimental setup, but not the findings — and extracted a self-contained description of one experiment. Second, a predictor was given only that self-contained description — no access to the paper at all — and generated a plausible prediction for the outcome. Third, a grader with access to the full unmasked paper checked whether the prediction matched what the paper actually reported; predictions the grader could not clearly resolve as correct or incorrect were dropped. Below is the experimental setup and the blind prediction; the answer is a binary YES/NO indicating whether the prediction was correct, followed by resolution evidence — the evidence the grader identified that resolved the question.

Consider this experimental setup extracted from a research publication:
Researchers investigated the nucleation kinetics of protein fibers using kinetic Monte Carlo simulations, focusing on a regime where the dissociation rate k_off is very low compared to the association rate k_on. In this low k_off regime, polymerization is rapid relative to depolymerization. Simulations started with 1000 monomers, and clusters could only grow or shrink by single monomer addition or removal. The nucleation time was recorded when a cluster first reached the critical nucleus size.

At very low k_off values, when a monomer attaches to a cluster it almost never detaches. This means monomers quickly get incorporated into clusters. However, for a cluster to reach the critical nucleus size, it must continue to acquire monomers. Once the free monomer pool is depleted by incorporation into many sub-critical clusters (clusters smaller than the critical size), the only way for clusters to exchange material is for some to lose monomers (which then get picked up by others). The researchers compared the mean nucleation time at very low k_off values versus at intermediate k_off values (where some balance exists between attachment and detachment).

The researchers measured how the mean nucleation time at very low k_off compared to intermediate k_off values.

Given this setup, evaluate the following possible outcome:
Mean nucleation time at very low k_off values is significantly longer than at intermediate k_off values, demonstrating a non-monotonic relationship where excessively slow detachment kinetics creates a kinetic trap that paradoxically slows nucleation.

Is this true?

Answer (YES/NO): YES